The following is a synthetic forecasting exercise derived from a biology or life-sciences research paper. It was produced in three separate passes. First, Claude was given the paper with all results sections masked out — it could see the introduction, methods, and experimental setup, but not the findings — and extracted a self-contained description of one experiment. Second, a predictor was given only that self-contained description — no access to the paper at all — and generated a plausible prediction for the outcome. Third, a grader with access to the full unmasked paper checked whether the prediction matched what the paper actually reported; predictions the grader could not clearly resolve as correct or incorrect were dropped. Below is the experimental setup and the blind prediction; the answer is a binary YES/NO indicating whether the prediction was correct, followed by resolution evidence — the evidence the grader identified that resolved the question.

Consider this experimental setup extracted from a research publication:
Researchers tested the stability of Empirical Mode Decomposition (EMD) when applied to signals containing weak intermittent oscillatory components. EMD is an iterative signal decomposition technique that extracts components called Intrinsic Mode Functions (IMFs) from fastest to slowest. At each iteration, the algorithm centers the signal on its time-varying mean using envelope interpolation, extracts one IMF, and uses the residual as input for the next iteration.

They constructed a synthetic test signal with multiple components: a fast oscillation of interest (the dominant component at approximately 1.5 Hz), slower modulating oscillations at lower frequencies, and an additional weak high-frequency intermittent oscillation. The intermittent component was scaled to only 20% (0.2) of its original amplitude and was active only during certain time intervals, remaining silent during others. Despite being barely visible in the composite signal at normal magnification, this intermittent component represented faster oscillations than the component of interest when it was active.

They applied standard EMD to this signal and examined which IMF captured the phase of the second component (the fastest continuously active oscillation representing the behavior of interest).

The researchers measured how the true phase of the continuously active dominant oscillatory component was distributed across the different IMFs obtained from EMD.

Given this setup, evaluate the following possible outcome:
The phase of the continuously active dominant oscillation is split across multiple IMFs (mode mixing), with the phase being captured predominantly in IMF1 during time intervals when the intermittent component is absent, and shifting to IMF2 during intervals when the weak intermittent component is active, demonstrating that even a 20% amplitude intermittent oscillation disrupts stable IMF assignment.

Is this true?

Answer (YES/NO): YES